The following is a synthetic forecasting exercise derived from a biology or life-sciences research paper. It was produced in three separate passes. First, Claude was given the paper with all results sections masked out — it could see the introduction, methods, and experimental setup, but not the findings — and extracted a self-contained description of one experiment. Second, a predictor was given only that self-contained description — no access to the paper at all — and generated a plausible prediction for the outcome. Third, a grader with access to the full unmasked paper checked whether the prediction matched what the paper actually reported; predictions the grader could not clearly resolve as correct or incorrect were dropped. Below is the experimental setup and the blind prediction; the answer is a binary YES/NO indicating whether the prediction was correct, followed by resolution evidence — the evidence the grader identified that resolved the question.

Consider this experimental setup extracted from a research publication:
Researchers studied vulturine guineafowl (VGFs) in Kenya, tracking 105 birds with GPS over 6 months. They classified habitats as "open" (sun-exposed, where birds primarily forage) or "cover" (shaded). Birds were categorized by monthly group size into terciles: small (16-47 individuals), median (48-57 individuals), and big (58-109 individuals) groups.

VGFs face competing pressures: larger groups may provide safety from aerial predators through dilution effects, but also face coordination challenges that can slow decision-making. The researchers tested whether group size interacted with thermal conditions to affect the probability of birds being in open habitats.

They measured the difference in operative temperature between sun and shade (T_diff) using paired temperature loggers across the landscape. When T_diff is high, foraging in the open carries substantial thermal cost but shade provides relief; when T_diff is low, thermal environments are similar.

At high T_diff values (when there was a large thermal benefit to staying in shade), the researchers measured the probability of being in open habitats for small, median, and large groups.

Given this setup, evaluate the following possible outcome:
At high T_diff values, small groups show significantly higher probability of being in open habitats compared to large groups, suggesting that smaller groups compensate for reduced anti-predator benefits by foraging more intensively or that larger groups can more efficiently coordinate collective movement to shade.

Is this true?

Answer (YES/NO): NO